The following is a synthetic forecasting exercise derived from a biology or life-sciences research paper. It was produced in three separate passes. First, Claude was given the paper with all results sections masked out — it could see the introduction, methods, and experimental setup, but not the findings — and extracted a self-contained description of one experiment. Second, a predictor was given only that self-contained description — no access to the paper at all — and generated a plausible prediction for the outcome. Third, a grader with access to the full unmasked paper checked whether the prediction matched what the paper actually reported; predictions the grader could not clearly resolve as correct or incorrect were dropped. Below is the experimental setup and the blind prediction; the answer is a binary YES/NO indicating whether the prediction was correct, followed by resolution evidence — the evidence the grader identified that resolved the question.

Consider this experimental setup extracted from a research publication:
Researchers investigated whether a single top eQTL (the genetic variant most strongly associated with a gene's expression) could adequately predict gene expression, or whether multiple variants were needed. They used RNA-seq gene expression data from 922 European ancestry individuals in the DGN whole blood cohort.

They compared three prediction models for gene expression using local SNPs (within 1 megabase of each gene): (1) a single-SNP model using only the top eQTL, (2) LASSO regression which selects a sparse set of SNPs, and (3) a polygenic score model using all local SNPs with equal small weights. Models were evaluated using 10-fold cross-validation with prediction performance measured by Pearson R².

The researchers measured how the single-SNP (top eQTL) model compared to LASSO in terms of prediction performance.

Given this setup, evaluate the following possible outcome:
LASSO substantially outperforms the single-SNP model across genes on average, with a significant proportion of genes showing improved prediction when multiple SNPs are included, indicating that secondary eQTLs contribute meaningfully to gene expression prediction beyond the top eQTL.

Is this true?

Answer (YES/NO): NO